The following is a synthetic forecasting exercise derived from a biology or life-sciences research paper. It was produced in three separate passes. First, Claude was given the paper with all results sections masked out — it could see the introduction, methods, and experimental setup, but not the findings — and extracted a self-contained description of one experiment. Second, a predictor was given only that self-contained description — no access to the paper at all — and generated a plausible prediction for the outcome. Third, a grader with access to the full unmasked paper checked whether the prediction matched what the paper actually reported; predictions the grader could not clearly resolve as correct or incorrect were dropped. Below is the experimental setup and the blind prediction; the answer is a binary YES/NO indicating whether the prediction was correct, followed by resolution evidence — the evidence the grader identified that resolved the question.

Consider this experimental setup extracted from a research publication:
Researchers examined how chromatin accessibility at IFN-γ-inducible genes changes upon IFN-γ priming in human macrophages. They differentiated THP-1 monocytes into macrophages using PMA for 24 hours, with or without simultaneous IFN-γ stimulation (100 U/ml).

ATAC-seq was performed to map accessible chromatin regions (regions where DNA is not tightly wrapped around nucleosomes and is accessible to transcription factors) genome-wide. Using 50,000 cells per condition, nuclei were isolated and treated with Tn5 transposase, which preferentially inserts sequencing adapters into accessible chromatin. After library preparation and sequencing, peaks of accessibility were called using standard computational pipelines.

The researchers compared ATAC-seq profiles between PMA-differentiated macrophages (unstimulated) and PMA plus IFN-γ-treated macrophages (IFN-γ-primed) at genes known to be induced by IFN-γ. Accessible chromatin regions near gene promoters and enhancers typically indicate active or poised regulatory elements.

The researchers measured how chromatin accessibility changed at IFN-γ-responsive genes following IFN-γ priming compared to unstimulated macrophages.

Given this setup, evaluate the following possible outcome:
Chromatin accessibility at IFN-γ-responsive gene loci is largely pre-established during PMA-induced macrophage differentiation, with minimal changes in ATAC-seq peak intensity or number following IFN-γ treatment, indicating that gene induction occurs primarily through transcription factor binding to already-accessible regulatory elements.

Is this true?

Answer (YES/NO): NO